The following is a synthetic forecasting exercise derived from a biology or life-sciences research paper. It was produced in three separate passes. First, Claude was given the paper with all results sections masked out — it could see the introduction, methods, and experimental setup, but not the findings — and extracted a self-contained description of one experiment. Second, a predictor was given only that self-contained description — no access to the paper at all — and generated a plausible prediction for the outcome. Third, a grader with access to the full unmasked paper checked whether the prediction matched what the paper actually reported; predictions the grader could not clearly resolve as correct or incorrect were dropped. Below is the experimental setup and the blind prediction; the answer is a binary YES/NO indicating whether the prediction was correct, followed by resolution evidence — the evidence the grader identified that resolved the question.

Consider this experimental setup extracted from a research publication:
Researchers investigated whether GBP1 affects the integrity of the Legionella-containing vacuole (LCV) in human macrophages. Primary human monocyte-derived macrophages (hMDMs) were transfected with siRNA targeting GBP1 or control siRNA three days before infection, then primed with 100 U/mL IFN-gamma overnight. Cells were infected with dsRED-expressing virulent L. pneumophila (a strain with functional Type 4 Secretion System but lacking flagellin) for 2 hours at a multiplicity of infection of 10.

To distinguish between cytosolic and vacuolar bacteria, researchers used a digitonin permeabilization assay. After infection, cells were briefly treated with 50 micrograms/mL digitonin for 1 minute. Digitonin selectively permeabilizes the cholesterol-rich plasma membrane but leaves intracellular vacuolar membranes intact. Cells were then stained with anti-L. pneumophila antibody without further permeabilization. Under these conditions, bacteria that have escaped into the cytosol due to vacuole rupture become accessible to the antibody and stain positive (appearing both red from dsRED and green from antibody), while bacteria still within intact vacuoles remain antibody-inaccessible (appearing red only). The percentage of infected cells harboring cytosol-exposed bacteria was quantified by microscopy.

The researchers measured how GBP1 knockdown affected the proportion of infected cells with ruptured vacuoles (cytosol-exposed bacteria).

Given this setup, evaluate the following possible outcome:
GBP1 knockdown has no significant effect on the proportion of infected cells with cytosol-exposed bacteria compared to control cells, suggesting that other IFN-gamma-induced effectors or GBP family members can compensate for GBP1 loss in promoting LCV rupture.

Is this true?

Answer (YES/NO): NO